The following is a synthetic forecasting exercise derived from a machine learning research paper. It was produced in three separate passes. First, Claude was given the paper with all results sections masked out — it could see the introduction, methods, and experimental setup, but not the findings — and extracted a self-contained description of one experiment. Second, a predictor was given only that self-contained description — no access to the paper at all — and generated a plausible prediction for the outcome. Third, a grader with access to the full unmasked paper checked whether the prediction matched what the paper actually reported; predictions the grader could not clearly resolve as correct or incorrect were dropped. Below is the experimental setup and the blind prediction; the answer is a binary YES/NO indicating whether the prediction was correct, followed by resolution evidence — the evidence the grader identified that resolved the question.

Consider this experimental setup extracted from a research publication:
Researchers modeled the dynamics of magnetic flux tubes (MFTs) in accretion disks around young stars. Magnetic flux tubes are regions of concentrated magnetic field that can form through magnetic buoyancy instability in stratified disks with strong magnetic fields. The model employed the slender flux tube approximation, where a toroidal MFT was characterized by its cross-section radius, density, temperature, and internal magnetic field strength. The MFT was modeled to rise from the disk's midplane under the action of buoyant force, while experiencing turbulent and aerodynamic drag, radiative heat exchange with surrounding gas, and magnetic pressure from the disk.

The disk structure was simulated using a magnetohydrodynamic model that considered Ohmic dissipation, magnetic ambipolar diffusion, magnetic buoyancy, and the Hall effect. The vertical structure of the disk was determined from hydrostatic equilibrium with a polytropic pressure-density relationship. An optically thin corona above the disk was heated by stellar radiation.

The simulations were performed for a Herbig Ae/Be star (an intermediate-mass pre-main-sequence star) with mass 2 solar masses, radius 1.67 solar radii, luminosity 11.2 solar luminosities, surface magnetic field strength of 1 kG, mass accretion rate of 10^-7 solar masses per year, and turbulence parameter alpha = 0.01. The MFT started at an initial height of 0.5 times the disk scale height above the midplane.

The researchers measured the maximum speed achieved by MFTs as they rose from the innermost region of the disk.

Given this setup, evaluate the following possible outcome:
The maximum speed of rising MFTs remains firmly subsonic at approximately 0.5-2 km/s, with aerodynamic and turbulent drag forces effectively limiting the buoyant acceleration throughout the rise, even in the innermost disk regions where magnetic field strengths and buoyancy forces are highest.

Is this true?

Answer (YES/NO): NO